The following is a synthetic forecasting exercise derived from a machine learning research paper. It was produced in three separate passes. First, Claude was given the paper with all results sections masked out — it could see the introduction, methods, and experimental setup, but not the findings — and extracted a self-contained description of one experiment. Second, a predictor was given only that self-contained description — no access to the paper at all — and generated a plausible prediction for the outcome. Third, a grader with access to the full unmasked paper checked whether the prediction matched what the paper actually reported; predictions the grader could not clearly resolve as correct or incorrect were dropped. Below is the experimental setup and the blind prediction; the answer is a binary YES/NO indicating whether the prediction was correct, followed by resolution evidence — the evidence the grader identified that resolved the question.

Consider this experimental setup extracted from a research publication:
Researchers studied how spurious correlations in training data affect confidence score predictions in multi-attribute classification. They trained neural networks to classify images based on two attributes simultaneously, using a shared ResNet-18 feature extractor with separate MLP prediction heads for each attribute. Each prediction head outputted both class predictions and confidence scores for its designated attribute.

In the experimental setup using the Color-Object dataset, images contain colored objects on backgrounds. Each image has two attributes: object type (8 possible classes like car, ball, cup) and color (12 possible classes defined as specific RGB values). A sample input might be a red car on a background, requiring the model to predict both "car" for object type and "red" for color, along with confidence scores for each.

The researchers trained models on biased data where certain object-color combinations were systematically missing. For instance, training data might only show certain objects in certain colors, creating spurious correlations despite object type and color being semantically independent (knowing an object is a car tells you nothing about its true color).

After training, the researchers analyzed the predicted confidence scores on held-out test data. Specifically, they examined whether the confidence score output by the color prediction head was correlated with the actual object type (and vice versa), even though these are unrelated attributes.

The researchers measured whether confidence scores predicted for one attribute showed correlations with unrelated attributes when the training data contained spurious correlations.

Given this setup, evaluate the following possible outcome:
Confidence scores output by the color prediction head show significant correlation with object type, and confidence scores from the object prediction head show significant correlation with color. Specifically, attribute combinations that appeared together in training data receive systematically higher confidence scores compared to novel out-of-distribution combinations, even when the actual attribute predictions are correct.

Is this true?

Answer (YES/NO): NO